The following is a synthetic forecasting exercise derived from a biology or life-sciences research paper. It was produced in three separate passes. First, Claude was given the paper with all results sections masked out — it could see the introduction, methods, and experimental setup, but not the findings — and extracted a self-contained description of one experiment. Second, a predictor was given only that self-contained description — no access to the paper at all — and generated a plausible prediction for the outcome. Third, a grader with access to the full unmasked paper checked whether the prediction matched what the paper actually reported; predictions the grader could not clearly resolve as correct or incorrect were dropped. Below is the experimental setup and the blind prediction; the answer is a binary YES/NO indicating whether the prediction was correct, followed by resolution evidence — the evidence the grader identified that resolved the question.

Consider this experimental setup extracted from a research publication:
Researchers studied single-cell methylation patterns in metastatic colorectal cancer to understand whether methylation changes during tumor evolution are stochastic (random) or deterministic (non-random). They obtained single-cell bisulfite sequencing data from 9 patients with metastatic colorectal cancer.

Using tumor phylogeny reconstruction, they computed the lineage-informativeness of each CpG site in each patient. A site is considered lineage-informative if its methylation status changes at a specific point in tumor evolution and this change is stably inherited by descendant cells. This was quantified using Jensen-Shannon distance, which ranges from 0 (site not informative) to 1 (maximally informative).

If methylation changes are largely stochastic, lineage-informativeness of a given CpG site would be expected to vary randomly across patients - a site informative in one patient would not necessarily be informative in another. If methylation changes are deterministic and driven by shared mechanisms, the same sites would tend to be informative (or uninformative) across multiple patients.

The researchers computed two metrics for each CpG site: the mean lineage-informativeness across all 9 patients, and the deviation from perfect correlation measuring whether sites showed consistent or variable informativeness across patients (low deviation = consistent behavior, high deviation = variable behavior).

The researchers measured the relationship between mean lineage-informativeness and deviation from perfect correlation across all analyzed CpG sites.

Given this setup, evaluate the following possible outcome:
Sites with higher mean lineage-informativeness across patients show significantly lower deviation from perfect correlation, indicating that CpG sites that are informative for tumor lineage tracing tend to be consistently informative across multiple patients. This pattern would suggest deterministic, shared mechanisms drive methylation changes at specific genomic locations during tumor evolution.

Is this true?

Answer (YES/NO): NO